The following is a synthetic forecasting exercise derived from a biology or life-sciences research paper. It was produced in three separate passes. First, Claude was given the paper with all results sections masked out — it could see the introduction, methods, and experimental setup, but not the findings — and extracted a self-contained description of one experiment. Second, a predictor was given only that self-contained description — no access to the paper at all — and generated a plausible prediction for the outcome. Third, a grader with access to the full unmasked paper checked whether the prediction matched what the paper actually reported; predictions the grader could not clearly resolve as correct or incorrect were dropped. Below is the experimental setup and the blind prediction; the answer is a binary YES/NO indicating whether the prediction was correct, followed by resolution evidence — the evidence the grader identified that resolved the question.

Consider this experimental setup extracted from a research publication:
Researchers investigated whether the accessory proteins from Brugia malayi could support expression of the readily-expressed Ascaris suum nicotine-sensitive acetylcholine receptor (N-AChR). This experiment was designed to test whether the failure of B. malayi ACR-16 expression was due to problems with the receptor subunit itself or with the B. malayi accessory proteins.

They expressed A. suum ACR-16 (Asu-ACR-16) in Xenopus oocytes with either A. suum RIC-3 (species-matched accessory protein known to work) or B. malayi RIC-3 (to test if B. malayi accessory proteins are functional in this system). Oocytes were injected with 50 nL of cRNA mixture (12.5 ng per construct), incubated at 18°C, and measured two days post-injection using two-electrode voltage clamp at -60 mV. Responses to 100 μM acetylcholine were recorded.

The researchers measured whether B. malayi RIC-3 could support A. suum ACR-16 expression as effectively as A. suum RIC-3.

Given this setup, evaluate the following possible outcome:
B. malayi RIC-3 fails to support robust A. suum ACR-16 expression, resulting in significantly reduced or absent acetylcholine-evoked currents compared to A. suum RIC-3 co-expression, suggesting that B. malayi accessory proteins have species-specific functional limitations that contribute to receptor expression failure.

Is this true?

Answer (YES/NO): NO